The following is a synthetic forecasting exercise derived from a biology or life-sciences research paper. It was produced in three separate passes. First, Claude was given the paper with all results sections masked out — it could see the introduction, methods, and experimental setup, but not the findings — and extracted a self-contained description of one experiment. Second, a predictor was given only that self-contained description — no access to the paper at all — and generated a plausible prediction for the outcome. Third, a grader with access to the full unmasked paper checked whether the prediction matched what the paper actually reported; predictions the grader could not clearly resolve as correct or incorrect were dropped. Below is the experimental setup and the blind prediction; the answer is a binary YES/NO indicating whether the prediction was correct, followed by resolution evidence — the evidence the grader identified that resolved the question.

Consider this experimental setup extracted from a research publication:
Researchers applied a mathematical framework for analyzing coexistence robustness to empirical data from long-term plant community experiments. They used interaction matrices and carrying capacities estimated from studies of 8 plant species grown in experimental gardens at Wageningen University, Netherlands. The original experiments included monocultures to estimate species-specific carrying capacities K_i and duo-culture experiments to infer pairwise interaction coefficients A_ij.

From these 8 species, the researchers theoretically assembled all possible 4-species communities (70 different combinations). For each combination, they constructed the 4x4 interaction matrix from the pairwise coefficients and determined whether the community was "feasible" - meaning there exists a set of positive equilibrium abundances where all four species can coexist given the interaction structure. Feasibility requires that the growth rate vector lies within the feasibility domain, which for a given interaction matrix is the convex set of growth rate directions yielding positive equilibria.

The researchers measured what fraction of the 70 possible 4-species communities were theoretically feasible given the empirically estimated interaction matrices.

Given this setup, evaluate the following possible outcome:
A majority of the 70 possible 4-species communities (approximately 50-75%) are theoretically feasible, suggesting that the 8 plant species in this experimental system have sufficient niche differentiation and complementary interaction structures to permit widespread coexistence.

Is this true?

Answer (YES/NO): NO